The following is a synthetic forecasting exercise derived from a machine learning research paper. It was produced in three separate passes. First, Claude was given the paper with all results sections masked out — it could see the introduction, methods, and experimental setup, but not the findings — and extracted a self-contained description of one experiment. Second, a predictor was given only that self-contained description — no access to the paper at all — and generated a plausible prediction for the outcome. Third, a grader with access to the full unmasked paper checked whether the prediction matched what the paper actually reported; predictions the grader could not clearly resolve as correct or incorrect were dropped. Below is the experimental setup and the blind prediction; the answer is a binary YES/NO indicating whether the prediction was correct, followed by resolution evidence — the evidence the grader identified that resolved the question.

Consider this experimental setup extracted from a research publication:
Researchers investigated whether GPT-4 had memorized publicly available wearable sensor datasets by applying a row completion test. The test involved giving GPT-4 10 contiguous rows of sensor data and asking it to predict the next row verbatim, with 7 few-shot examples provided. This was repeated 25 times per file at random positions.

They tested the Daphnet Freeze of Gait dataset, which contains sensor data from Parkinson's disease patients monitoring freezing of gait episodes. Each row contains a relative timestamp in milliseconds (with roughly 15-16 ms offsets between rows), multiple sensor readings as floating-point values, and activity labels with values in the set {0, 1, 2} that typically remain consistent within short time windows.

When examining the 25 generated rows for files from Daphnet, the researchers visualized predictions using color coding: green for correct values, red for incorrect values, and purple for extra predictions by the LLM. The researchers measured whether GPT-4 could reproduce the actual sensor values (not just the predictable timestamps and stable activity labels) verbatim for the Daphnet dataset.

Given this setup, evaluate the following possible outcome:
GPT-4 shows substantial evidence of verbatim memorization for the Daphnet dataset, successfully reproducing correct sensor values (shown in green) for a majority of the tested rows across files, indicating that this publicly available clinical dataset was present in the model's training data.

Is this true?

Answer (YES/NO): YES